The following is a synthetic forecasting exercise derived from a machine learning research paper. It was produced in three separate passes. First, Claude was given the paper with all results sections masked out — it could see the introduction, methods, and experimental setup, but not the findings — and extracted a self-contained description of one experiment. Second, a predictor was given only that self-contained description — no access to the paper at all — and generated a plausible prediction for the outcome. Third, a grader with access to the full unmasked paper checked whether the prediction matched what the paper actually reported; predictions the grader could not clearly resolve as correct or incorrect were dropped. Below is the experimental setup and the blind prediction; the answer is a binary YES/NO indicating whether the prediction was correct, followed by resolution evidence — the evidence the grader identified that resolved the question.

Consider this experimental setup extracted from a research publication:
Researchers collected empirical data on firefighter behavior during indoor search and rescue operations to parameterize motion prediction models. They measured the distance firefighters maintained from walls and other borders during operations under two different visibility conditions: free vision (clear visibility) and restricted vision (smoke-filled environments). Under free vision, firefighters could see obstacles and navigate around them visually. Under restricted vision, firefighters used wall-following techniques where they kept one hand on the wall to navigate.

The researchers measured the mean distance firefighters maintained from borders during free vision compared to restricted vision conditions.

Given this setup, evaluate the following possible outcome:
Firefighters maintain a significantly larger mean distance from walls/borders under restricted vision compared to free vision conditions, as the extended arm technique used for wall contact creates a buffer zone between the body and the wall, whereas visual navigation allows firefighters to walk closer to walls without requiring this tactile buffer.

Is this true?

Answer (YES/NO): NO